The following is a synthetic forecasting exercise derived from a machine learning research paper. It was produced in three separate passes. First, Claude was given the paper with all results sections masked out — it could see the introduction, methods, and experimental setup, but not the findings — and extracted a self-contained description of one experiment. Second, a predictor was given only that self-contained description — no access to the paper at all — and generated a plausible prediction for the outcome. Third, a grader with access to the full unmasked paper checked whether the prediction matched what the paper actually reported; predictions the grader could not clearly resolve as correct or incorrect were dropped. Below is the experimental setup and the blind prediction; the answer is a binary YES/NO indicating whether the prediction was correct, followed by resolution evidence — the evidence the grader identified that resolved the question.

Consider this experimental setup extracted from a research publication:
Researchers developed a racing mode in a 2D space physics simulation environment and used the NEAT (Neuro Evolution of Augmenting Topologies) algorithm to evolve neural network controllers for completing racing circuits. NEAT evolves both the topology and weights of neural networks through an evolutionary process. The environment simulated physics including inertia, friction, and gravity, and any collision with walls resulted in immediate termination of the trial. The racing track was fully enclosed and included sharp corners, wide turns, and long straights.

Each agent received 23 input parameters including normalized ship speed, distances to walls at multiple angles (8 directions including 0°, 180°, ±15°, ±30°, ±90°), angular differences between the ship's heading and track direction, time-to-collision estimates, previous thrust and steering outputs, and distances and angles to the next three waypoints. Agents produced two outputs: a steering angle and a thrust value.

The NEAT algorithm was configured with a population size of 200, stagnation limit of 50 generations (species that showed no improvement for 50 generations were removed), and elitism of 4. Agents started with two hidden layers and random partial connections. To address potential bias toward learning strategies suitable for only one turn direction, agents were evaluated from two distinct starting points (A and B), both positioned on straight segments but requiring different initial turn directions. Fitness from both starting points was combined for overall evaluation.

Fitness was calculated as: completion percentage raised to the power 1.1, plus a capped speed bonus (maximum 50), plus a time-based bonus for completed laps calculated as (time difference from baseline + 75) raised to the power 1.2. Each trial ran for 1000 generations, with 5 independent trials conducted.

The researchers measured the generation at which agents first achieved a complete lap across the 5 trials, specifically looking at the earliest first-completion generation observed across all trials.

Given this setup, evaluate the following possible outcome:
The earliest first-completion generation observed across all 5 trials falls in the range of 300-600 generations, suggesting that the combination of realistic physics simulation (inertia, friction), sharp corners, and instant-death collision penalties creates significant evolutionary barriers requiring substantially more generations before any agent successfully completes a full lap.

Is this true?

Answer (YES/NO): NO